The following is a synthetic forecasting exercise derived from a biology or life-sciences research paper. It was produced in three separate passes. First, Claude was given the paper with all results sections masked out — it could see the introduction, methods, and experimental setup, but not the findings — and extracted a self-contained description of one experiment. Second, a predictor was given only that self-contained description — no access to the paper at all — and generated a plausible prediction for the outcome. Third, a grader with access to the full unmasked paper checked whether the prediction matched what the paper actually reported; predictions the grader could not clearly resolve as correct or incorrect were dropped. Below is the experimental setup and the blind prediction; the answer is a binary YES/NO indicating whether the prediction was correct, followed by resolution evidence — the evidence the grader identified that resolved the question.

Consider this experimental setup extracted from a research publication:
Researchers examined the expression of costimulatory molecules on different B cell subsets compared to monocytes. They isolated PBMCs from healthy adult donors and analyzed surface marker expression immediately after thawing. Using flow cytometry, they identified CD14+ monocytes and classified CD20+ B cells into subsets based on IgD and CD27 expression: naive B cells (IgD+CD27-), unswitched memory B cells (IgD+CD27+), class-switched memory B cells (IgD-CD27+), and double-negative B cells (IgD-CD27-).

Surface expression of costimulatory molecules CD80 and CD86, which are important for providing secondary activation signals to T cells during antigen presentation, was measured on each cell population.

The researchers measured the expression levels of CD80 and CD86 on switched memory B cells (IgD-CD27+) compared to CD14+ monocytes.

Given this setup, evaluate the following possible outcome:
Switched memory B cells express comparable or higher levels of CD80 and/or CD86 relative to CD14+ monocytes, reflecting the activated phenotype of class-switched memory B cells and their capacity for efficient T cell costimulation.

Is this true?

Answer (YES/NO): NO